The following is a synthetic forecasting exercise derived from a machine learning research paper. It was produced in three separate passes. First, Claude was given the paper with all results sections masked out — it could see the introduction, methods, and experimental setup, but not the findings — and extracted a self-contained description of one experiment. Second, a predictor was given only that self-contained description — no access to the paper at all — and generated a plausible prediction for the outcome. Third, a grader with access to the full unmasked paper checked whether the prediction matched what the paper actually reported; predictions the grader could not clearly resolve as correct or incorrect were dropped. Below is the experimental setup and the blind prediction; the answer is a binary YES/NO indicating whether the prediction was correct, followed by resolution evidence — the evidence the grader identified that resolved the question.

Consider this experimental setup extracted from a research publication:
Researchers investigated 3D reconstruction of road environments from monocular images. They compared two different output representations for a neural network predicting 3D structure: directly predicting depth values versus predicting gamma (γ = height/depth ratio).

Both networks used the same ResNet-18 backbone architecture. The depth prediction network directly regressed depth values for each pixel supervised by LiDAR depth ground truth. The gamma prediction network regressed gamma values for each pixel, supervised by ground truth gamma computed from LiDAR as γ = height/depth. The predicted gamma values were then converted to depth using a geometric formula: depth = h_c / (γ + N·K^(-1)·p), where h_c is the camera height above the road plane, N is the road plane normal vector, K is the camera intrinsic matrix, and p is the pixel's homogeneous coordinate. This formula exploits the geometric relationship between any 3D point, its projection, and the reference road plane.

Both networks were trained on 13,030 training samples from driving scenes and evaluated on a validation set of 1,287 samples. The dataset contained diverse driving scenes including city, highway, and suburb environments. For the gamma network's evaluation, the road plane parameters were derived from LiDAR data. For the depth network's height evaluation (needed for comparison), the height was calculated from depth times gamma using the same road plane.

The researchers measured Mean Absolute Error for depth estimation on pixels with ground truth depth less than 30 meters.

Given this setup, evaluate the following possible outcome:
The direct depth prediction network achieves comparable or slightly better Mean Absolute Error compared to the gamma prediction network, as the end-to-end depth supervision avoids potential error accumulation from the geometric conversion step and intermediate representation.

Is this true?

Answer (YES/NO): NO